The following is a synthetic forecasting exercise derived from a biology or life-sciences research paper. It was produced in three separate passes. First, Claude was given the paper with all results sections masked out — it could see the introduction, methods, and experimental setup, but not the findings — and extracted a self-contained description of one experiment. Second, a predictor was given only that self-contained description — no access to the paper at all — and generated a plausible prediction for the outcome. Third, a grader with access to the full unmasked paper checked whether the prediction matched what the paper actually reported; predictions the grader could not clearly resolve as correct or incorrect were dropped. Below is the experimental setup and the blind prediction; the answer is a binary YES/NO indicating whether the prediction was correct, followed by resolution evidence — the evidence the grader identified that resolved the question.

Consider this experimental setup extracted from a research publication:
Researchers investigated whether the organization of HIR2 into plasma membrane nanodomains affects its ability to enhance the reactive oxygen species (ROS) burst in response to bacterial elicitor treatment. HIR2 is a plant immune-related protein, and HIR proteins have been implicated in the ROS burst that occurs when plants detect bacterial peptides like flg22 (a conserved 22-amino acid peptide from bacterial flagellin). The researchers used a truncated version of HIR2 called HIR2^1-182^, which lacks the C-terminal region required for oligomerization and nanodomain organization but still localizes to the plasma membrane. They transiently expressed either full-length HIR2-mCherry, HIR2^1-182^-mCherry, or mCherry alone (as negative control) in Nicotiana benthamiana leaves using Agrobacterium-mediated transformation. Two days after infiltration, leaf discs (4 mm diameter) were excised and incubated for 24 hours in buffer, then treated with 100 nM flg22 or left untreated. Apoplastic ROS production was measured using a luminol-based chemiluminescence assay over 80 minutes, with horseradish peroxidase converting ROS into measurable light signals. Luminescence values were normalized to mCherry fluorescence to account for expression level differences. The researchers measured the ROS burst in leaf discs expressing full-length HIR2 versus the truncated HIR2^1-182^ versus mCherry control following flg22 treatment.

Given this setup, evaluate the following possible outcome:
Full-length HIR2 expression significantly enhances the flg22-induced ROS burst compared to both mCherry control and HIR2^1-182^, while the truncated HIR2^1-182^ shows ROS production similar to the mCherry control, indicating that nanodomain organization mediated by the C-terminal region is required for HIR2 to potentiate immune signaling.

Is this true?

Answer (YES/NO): YES